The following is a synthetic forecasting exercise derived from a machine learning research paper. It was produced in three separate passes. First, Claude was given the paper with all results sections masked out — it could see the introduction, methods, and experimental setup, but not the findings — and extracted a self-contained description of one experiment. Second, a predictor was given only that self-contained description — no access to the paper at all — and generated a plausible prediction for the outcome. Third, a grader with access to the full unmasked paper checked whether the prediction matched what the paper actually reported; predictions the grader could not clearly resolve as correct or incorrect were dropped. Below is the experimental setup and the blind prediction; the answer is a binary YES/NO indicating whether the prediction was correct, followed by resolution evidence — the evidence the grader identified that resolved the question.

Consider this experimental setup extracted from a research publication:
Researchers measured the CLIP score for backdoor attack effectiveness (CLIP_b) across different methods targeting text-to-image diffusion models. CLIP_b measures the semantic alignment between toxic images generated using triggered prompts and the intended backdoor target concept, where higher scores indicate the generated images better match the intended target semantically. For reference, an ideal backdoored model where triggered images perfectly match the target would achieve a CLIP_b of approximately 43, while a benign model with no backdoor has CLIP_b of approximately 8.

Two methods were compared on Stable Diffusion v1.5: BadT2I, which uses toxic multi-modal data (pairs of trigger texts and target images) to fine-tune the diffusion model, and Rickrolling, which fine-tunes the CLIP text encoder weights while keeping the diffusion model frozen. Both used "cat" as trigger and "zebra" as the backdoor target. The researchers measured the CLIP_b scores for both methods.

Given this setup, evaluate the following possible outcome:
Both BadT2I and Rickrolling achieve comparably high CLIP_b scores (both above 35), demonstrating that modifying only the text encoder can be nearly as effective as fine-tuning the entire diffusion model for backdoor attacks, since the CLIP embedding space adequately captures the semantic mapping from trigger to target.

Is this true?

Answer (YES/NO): NO